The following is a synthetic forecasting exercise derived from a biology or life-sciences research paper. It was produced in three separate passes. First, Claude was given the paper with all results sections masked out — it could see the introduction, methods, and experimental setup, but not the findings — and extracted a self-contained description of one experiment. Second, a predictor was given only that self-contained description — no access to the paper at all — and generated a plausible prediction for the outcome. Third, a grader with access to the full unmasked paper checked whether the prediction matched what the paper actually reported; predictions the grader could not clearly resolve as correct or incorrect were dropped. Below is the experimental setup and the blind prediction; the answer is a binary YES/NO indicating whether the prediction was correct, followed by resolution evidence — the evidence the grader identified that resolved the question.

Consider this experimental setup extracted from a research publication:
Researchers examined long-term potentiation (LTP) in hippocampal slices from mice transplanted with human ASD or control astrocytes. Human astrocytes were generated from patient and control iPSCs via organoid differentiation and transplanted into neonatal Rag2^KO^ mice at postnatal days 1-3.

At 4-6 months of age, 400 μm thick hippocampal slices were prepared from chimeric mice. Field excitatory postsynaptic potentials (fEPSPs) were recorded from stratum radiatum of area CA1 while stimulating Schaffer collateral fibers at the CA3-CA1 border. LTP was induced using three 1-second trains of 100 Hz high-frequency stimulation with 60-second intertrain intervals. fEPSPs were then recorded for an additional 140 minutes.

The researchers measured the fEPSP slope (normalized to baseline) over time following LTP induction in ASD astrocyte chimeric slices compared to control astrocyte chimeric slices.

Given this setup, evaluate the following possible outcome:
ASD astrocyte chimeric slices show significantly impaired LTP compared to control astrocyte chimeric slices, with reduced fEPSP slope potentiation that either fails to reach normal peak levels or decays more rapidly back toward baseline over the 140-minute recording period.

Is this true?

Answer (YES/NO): YES